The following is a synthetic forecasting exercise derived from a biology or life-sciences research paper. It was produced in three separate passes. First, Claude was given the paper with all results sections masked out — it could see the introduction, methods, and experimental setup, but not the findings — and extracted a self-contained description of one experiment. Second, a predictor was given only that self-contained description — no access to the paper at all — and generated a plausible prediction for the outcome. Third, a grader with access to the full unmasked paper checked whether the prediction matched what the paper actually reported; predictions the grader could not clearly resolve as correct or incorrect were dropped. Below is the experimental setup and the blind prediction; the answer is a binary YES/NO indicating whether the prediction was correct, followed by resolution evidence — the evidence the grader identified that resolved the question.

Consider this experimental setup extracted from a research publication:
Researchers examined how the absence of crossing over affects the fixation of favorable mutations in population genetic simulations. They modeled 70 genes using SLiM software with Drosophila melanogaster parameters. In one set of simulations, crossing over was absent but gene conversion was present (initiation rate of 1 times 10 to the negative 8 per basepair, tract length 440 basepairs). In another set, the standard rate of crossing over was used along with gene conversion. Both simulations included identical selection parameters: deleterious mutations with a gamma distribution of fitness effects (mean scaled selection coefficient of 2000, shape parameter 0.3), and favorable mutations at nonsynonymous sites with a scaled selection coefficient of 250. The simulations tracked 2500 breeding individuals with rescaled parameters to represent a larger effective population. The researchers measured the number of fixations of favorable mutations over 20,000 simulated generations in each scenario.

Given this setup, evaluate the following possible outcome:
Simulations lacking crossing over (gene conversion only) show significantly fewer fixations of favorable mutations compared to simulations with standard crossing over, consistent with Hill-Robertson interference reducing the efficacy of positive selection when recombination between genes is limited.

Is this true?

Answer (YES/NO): YES